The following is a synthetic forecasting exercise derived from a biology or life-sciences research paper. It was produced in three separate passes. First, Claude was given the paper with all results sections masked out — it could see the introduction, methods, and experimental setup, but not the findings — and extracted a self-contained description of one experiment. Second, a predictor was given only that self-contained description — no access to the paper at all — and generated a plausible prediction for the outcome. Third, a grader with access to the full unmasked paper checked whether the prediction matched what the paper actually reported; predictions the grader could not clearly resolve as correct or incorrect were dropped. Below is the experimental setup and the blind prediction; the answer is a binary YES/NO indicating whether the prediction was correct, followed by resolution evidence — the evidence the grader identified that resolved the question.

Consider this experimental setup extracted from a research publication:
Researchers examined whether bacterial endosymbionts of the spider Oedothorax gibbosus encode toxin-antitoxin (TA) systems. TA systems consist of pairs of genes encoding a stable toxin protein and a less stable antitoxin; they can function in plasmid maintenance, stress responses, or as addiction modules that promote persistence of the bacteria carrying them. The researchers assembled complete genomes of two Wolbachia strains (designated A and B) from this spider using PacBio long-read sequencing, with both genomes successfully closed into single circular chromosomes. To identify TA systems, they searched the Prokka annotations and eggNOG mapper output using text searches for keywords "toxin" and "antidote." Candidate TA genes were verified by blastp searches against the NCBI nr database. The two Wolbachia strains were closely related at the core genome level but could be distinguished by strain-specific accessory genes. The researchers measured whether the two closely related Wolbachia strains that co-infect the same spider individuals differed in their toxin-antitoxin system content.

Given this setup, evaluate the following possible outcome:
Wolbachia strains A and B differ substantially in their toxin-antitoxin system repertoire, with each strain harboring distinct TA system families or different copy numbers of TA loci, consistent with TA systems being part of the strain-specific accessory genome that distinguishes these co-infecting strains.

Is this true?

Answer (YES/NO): NO